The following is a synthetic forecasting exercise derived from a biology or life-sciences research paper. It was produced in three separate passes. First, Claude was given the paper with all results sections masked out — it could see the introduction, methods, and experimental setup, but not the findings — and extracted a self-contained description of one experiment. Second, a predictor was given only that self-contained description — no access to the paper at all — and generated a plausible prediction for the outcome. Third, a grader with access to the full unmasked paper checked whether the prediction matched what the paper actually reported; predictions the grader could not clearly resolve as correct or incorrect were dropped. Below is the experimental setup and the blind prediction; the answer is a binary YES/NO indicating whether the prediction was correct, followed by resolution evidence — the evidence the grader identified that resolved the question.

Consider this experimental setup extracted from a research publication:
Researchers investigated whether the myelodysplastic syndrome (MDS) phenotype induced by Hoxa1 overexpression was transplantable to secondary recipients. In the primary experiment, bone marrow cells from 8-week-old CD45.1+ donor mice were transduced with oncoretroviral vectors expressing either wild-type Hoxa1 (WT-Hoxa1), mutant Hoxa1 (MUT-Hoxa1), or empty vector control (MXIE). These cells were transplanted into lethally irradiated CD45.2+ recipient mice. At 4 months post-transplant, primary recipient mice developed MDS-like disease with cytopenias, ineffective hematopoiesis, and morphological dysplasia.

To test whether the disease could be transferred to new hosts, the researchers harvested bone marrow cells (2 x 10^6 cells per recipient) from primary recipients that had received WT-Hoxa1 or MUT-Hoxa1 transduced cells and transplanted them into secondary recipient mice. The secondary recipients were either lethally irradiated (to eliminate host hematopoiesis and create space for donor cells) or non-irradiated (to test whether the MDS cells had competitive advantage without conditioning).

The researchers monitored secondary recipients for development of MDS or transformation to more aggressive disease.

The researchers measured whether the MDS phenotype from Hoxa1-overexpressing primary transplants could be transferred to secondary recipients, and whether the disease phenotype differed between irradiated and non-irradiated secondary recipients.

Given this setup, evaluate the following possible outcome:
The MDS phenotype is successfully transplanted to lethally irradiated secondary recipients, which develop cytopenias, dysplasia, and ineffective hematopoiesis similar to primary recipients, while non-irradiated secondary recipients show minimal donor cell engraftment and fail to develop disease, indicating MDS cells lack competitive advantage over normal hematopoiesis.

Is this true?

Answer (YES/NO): NO